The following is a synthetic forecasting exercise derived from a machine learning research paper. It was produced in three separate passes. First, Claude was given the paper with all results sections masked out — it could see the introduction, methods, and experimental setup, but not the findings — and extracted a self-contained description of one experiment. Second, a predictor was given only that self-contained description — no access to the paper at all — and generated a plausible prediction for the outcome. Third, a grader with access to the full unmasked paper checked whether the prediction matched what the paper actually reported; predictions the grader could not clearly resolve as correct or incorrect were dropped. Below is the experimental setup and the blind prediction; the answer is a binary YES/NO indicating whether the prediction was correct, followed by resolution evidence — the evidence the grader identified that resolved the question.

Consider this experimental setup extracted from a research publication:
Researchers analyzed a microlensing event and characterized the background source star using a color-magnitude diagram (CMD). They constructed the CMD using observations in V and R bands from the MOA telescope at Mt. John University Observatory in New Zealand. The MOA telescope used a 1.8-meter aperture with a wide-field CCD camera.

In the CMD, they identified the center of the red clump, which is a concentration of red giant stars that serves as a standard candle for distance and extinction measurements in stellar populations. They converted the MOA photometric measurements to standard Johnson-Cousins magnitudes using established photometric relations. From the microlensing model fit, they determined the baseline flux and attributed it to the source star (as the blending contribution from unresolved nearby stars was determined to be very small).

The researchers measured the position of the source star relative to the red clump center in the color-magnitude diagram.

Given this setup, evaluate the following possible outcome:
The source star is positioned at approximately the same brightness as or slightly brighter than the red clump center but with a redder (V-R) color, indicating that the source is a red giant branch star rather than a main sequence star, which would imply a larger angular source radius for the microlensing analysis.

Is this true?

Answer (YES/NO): NO